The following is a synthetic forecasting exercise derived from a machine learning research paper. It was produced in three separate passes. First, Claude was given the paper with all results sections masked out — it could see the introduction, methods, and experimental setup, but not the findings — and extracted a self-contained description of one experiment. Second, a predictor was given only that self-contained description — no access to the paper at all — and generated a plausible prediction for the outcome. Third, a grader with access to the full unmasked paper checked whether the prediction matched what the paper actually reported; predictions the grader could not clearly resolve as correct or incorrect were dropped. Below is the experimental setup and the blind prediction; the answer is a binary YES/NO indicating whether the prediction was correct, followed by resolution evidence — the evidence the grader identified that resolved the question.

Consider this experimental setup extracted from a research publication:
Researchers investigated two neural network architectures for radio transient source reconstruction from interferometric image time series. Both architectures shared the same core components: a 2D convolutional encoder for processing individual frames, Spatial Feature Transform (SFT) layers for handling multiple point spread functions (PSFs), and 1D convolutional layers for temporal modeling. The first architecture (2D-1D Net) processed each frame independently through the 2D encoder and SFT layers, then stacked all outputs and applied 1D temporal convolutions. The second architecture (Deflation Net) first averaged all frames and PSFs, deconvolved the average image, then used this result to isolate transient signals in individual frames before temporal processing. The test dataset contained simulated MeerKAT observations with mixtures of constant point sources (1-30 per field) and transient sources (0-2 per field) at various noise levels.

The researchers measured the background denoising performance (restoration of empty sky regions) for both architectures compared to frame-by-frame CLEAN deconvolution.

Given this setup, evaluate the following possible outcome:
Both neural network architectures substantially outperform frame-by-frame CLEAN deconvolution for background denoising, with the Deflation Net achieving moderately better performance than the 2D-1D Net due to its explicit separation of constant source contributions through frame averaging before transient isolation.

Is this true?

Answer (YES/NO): YES